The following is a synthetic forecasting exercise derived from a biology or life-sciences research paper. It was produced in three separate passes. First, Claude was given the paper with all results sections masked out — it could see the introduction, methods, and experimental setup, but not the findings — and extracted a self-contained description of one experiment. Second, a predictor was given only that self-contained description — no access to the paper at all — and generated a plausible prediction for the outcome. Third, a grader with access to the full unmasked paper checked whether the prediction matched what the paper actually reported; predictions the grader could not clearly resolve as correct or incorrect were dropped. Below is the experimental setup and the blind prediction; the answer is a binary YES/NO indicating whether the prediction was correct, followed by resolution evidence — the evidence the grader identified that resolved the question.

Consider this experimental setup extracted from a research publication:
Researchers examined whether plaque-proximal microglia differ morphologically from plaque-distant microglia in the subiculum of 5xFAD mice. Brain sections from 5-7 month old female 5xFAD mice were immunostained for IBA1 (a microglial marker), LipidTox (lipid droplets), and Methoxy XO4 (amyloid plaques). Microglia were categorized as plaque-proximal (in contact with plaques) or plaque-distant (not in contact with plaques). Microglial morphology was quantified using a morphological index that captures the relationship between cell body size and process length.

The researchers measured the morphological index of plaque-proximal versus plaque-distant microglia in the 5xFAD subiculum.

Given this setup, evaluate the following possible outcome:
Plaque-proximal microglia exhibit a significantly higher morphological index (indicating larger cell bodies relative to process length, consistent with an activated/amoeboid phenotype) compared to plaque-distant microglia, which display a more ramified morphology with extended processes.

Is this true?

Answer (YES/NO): YES